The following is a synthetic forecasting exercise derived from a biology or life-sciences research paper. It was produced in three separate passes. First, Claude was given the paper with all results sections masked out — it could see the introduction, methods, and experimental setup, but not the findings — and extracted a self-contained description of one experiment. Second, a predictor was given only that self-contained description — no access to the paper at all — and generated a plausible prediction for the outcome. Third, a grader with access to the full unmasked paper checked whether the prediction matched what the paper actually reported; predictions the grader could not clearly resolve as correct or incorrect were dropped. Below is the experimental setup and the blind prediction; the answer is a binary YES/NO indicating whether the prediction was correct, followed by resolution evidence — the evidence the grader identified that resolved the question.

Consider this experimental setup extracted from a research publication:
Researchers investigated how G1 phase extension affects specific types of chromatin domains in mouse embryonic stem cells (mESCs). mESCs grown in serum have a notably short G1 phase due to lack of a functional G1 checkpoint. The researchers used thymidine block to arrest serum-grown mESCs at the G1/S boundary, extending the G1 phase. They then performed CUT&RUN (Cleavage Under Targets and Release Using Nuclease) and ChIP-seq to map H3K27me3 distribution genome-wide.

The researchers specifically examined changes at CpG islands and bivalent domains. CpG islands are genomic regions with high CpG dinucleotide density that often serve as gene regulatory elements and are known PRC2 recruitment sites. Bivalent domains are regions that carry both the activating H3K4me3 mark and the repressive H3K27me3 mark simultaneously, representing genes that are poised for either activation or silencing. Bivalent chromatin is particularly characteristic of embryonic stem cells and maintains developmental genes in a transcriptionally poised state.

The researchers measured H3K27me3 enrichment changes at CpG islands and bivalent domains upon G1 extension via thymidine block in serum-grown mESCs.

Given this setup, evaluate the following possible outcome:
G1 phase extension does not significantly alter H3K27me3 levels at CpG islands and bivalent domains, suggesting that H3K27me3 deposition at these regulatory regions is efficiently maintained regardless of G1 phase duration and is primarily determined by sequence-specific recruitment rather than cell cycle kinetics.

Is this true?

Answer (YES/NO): NO